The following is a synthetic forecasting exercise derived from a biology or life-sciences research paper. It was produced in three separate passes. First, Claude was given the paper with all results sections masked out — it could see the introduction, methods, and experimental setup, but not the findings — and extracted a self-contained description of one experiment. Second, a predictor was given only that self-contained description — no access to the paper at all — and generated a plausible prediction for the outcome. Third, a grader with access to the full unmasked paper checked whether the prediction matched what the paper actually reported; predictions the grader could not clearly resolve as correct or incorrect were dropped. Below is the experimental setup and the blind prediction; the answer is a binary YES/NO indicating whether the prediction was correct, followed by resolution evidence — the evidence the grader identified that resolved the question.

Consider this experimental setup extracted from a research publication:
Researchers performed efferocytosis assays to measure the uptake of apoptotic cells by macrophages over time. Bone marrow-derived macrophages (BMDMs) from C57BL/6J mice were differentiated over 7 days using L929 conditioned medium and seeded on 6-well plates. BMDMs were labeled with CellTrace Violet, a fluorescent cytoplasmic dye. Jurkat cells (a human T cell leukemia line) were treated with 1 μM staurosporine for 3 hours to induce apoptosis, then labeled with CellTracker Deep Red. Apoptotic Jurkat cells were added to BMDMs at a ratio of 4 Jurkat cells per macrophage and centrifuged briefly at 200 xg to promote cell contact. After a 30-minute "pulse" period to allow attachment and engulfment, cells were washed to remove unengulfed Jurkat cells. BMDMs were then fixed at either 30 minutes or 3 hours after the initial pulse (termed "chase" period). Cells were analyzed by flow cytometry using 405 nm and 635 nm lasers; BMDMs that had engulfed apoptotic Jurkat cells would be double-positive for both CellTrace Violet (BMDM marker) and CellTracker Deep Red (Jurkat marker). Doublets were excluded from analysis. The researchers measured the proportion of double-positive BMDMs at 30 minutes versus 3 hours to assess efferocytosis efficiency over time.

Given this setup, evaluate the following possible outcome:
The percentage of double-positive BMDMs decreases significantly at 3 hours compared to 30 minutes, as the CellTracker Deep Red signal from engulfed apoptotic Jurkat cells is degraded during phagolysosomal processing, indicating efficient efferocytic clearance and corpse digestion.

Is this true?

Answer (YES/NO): YES